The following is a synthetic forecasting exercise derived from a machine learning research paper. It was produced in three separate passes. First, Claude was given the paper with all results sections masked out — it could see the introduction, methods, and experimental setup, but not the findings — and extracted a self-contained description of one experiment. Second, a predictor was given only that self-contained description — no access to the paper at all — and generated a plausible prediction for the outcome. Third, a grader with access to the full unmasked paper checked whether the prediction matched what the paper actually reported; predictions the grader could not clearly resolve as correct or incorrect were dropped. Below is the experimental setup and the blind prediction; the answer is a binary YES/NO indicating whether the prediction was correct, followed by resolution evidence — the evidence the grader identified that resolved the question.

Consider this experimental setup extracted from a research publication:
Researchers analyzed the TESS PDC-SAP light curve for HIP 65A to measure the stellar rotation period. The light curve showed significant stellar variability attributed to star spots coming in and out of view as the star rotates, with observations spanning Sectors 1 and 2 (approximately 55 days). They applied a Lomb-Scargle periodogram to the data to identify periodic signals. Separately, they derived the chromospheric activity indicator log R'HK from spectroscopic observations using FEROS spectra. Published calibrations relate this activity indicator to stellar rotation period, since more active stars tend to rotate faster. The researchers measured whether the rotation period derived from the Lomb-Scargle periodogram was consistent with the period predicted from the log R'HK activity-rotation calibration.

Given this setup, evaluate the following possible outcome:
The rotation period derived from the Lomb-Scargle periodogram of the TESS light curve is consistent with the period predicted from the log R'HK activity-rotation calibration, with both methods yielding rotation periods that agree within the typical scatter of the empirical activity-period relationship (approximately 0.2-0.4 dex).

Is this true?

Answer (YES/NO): YES